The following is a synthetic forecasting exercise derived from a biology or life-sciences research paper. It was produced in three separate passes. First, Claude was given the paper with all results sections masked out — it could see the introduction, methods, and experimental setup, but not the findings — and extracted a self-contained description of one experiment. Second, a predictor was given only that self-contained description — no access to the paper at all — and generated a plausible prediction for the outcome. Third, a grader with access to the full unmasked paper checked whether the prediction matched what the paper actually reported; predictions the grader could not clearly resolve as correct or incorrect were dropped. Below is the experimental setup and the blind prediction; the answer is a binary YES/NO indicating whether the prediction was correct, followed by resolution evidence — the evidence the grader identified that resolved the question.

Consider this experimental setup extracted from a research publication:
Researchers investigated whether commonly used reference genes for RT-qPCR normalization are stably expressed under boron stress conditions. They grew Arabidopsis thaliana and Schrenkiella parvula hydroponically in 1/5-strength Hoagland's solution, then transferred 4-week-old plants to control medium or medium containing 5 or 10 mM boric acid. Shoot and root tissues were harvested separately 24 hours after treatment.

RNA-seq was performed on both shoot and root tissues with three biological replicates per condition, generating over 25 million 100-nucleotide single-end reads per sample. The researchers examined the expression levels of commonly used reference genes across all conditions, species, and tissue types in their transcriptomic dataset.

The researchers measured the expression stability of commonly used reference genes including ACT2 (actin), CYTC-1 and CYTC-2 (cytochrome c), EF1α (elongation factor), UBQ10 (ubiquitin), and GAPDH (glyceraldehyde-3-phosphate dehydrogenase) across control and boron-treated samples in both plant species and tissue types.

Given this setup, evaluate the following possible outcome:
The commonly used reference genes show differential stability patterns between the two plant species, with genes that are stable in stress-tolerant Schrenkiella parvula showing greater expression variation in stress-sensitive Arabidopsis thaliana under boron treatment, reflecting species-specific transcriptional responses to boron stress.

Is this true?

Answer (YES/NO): NO